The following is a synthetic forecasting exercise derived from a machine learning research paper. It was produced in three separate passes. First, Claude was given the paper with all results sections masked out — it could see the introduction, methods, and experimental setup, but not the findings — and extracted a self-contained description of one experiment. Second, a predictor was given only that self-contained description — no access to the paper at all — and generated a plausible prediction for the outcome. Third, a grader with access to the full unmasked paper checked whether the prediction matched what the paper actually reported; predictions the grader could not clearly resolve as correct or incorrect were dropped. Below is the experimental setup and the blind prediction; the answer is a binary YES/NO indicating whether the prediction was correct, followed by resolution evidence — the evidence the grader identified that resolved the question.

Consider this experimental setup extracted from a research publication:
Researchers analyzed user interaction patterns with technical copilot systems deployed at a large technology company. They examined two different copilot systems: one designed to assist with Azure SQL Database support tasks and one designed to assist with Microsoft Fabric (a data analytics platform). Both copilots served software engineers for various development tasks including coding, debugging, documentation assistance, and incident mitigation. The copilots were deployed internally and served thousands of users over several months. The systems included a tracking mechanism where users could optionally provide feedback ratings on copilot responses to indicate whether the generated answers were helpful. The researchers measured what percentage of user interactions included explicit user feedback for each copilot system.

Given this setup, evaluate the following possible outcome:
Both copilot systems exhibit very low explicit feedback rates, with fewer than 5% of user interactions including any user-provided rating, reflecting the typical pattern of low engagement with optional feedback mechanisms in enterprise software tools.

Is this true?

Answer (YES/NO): YES